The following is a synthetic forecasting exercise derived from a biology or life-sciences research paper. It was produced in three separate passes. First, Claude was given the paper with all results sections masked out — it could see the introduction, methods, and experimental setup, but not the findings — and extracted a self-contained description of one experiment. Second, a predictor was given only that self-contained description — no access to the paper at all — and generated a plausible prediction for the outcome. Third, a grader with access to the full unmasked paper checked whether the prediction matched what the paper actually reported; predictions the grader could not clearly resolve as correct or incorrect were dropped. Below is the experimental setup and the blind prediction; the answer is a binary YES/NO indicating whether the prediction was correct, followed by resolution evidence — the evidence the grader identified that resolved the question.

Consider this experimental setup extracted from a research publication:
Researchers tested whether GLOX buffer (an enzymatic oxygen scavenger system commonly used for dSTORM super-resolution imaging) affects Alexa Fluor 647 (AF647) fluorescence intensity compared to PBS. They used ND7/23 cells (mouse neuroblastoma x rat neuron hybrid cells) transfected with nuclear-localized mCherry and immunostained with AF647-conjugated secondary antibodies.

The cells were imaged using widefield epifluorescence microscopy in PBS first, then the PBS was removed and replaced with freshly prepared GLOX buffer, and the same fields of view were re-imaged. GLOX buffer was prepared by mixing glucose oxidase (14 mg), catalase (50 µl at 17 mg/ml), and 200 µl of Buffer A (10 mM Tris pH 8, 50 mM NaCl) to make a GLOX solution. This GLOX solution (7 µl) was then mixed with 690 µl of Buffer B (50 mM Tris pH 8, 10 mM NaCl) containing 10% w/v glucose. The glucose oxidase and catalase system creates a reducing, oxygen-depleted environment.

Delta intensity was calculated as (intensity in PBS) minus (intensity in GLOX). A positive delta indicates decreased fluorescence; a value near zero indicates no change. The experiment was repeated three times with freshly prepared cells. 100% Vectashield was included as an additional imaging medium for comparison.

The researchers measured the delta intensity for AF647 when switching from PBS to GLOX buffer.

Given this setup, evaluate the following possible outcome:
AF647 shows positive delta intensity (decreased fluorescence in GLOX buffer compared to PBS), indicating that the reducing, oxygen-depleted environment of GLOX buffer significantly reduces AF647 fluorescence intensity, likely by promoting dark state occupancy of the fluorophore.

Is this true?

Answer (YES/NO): NO